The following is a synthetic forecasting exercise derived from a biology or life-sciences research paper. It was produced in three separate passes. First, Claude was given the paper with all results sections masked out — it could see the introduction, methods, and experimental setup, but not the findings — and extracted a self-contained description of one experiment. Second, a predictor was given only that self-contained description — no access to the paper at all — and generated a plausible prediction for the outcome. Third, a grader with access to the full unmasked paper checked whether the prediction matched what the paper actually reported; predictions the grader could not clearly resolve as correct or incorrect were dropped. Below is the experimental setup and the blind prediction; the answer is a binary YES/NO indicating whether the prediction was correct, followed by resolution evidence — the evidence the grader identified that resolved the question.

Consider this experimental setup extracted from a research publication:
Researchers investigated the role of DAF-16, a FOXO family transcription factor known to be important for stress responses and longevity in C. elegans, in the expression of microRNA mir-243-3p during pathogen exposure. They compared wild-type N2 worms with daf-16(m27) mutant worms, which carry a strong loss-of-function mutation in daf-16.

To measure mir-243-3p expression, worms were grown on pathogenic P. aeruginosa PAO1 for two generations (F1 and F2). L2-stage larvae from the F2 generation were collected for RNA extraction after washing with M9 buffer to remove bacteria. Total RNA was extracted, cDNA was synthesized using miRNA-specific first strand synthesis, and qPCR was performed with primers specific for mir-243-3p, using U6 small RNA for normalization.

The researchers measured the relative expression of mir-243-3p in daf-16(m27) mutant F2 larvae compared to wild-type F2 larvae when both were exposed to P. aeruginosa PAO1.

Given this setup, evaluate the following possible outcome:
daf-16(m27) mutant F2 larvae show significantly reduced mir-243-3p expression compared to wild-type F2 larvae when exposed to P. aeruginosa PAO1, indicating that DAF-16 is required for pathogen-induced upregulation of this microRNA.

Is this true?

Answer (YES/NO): YES